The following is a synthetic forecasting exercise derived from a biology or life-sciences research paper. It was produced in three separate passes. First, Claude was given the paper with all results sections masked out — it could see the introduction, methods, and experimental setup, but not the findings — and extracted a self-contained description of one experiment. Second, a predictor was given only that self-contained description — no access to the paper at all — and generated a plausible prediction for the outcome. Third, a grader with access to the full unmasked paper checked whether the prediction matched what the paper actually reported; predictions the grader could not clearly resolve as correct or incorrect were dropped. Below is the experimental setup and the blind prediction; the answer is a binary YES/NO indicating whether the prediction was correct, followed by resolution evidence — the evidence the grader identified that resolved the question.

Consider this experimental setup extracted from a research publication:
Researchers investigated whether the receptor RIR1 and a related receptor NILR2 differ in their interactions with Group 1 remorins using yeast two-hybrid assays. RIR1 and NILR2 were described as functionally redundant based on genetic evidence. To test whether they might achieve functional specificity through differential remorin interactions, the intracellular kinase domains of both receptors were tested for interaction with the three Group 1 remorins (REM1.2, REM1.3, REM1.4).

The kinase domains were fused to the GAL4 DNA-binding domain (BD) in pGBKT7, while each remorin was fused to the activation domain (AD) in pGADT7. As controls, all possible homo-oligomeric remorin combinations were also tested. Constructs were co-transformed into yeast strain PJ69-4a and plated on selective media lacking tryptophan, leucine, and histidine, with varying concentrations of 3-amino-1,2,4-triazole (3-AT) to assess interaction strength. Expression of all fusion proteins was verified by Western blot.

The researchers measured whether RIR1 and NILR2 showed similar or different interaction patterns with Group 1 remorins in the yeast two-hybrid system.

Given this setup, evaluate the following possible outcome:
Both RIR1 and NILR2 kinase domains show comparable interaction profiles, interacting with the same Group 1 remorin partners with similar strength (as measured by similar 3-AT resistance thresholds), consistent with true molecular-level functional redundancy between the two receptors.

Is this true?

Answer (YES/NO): NO